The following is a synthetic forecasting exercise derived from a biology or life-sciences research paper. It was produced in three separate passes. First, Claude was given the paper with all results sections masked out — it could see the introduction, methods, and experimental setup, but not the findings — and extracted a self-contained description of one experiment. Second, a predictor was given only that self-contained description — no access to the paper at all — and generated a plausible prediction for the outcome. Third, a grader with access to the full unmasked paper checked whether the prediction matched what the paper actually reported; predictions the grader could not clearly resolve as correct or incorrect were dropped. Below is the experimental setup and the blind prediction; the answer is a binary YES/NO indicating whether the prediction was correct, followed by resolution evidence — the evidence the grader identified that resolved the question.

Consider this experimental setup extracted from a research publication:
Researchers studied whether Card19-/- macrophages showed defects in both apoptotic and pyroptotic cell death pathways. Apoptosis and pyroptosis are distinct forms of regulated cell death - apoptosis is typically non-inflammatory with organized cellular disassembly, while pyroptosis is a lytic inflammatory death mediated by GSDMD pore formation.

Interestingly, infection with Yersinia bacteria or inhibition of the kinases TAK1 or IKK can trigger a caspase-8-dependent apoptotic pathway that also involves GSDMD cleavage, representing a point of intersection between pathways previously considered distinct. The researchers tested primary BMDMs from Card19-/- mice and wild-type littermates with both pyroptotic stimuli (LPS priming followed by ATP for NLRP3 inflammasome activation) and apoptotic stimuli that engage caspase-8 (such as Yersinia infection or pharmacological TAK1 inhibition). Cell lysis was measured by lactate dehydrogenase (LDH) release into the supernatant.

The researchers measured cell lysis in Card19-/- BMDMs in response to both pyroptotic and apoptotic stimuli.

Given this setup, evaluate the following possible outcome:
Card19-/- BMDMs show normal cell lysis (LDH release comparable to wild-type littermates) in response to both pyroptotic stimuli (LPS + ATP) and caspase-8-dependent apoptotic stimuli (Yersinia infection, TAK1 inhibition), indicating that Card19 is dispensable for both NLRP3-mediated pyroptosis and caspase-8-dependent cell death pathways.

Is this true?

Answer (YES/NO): NO